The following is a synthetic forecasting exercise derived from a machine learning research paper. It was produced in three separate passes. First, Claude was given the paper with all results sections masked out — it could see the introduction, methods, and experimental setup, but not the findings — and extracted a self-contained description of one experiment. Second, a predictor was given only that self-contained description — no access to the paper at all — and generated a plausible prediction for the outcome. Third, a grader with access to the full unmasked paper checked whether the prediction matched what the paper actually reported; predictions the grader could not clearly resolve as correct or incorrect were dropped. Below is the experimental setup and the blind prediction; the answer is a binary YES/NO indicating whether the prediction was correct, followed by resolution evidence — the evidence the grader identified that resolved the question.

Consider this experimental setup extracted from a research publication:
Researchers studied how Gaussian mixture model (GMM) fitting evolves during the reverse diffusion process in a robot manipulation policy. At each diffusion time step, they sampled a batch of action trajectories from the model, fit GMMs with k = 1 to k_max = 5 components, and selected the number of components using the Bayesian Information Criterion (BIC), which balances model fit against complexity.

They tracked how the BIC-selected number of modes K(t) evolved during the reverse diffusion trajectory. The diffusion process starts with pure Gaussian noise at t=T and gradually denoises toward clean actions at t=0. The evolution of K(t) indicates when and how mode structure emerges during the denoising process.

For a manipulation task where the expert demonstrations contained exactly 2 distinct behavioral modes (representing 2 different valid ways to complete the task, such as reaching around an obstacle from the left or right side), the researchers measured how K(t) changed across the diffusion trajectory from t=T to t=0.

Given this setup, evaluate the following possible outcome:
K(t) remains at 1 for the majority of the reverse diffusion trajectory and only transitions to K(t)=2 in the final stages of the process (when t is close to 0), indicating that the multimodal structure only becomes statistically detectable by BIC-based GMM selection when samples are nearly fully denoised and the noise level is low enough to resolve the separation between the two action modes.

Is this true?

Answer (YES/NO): NO